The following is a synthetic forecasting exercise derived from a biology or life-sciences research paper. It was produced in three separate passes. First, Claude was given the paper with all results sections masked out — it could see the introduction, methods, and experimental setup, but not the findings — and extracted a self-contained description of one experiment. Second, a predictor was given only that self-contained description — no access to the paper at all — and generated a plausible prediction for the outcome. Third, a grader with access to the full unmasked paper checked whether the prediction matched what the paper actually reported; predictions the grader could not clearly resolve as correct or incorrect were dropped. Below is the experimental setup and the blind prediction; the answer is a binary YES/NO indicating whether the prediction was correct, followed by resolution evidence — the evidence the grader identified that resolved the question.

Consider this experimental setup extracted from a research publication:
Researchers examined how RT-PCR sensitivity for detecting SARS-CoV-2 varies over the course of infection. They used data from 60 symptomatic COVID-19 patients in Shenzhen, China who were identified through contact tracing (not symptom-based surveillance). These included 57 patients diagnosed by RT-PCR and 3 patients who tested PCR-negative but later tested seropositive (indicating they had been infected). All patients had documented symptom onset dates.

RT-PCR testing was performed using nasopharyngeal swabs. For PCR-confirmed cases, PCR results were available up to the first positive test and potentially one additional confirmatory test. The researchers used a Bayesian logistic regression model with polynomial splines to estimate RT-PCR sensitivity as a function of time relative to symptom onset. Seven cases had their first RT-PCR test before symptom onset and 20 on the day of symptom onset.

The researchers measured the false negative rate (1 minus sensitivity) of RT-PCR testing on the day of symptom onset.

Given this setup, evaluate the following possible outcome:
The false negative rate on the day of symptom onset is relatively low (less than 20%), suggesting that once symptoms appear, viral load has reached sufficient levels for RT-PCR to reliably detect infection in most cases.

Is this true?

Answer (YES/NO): NO